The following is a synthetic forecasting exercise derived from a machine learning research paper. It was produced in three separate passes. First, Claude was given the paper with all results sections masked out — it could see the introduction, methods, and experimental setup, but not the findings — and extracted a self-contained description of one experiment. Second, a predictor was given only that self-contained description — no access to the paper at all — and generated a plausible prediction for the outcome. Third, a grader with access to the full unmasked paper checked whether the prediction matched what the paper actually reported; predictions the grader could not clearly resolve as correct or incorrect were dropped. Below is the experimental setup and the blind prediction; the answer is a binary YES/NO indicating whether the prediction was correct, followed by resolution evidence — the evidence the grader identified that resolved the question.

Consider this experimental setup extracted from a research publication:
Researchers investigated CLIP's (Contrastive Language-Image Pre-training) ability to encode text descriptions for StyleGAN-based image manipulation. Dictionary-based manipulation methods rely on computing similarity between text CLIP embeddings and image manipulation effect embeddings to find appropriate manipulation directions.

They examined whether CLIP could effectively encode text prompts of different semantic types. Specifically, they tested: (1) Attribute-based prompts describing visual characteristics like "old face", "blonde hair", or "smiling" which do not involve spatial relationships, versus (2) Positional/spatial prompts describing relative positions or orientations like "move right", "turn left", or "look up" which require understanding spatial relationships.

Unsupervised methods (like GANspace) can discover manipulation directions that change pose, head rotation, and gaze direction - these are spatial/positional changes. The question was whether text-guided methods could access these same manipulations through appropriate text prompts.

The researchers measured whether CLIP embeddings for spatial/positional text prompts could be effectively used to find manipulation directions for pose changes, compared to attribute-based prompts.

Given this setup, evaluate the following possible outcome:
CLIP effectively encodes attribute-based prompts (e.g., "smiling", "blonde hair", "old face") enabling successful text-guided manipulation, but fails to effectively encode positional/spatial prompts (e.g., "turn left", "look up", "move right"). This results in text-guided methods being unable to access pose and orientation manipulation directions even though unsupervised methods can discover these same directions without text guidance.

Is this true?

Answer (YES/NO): YES